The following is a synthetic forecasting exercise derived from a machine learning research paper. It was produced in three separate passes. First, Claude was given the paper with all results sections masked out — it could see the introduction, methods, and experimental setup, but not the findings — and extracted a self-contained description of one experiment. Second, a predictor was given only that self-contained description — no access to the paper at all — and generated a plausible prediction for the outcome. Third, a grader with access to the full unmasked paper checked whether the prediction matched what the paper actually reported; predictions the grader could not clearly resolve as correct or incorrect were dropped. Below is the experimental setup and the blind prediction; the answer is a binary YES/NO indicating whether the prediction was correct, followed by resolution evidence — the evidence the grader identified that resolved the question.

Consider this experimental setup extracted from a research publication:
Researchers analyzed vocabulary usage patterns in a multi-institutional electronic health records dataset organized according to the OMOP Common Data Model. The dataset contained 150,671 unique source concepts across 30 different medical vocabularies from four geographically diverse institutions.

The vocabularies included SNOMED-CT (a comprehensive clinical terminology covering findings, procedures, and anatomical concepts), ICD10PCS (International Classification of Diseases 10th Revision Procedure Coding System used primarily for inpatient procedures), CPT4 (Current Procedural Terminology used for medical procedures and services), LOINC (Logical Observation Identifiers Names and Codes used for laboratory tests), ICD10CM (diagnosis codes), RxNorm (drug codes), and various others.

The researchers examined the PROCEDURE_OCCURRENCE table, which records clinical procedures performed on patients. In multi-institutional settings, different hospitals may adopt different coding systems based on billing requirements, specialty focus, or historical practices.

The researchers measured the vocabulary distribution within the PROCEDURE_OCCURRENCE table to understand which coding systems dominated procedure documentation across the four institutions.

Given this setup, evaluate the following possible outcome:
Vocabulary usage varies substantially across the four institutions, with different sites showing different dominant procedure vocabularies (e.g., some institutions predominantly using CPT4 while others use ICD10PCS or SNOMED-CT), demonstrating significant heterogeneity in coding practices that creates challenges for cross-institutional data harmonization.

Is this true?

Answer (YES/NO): YES